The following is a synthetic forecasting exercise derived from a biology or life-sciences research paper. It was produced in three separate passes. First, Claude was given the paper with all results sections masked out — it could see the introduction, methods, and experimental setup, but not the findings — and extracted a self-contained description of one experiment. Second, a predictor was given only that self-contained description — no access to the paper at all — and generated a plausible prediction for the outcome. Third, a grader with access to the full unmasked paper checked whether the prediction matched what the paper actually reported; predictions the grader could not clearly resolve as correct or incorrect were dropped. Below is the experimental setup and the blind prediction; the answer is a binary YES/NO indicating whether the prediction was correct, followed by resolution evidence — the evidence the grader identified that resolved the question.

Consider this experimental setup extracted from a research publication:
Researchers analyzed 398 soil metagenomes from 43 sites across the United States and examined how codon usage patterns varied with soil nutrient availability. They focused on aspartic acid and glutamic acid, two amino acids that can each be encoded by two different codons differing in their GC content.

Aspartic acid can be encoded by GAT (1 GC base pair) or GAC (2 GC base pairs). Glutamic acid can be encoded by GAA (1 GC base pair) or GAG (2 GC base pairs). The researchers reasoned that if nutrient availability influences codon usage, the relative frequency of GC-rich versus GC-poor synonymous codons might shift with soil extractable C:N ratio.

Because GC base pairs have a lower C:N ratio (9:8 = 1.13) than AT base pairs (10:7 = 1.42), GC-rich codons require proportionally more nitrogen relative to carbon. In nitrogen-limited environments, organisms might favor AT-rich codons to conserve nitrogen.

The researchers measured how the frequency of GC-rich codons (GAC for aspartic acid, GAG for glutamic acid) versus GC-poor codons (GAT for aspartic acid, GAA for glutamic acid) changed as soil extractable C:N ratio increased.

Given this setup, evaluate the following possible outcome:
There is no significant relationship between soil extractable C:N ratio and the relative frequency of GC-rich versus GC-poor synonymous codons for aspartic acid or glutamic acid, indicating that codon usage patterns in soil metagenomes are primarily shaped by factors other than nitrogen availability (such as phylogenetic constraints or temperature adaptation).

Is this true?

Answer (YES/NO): NO